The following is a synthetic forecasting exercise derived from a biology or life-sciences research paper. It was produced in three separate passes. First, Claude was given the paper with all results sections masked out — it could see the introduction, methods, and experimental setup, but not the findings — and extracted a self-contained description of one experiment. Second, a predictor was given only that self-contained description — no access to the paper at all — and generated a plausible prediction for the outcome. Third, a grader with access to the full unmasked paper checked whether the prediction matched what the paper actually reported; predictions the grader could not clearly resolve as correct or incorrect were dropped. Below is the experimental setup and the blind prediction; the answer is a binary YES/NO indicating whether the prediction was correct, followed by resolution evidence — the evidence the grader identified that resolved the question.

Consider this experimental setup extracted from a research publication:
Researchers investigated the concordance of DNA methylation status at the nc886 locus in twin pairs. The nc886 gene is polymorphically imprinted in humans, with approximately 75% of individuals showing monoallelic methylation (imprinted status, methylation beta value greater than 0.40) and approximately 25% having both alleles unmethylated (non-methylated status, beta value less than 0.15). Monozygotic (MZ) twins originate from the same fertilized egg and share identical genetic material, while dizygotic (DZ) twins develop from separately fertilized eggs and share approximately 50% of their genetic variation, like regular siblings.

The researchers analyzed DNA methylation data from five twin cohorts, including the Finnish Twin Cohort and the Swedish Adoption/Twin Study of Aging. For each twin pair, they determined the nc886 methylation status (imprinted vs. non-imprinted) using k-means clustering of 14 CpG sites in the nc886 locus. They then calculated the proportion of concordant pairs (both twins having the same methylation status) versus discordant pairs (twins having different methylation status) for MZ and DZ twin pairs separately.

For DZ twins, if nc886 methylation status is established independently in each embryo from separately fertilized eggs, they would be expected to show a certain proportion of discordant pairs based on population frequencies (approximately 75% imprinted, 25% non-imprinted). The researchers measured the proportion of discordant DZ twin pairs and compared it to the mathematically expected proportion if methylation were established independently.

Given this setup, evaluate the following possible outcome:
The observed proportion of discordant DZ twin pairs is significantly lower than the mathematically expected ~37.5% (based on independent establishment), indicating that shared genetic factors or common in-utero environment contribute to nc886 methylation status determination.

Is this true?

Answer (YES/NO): NO